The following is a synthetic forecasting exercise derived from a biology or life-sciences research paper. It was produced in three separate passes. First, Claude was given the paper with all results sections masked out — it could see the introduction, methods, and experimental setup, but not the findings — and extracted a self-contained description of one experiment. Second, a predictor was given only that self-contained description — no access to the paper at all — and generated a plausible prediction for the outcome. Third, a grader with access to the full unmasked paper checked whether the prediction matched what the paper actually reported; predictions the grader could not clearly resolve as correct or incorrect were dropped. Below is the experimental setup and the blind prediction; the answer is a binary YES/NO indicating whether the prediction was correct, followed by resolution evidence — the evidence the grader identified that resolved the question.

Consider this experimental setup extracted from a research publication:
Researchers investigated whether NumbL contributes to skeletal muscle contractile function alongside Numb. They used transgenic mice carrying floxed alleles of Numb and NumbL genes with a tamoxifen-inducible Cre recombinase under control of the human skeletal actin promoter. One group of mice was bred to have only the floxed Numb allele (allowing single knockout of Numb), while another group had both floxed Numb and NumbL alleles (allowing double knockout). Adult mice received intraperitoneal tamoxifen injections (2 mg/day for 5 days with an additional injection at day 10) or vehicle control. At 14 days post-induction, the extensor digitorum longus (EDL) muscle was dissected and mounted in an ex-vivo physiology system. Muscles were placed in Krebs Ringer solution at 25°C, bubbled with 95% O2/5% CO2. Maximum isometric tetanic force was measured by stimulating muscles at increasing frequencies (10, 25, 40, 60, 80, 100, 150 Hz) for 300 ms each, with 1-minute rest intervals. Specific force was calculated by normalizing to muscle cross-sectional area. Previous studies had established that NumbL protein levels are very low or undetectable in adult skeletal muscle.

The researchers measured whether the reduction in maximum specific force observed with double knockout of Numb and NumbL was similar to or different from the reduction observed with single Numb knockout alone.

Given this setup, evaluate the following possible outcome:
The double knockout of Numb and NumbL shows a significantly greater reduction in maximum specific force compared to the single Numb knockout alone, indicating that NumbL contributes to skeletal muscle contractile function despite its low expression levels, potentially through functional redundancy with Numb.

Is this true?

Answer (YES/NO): NO